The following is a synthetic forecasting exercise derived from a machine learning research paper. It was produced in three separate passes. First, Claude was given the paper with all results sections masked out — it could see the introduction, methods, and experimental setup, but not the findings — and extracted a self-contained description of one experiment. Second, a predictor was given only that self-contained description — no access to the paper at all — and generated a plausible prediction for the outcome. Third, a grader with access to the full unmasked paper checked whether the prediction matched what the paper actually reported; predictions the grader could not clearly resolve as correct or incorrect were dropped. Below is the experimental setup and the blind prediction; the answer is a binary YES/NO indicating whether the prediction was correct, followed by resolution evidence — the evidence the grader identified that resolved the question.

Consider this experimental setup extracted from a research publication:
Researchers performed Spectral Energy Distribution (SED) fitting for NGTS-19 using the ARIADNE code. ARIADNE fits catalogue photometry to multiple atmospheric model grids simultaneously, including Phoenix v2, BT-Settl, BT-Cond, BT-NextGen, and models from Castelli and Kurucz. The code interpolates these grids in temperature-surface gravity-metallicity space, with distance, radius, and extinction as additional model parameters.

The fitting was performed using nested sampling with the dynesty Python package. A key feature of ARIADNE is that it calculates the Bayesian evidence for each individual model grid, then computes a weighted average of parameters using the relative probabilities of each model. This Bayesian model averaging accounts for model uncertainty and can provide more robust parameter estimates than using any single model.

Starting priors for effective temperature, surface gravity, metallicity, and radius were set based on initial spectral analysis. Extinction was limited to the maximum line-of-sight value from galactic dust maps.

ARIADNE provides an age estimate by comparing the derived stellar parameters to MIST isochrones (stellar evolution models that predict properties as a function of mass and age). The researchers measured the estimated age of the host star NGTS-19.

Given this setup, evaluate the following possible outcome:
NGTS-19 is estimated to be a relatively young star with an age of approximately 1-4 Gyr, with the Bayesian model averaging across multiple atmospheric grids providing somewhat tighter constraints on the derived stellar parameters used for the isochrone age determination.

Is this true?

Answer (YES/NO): NO